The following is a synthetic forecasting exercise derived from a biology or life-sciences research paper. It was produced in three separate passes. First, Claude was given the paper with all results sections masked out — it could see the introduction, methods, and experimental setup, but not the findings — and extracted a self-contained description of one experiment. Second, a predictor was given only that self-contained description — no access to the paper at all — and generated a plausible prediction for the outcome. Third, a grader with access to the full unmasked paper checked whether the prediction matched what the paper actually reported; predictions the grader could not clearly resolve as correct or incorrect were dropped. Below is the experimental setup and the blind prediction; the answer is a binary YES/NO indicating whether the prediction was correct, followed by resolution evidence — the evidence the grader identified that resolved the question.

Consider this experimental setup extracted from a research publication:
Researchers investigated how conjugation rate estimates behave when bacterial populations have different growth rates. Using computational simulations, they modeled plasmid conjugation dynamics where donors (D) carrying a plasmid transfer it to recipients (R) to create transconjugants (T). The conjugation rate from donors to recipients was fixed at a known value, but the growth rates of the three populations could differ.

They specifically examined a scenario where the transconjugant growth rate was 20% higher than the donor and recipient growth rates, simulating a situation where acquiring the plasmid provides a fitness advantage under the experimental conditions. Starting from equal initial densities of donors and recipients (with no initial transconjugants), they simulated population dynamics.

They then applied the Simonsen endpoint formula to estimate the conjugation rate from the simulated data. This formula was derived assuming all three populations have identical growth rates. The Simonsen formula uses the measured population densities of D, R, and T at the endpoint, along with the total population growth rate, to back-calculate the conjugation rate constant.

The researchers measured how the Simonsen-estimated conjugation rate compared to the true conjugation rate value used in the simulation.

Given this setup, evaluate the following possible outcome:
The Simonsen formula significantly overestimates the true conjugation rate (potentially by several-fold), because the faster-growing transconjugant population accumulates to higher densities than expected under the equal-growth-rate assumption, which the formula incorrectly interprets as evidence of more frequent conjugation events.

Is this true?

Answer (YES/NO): NO